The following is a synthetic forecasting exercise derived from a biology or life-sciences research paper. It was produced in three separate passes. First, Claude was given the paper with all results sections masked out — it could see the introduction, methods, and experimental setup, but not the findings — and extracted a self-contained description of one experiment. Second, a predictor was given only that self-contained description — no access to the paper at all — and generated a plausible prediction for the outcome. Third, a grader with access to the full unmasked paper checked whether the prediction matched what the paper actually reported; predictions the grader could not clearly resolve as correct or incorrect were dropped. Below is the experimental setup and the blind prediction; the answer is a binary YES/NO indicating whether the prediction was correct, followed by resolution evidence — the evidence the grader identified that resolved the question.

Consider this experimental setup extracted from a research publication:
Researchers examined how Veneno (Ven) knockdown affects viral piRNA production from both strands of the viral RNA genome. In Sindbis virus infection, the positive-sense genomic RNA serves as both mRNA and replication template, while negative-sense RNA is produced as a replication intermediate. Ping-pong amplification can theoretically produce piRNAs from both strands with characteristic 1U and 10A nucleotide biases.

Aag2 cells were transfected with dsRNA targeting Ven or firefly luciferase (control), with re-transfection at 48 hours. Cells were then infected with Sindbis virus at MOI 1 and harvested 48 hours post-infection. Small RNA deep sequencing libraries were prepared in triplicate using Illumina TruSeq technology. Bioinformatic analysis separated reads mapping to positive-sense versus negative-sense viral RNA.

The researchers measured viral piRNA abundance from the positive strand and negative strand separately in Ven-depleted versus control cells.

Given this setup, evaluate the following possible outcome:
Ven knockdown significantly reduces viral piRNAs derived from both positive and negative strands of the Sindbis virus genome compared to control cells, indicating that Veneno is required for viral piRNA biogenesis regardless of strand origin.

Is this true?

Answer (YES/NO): YES